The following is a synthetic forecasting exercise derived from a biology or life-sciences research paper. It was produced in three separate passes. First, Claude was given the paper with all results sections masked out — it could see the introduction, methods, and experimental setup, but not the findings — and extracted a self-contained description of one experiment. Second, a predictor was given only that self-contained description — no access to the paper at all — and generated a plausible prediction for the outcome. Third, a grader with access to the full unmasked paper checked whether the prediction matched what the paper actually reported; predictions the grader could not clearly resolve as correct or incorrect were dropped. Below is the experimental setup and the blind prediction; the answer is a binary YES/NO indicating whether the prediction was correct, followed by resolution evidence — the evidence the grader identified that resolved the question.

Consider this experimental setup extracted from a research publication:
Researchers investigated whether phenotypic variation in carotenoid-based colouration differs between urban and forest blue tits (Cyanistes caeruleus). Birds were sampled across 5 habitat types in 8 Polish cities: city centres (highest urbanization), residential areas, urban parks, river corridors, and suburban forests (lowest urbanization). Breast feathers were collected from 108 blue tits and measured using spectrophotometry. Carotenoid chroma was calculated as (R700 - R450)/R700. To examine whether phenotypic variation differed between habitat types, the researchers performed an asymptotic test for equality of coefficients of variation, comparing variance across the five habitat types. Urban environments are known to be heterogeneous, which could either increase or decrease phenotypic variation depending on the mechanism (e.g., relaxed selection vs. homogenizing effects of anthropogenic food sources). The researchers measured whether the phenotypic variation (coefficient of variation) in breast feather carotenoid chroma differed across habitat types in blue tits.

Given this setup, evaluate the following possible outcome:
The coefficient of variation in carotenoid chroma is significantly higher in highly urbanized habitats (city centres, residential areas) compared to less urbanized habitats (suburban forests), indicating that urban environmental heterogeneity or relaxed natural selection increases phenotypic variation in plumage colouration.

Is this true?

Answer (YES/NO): NO